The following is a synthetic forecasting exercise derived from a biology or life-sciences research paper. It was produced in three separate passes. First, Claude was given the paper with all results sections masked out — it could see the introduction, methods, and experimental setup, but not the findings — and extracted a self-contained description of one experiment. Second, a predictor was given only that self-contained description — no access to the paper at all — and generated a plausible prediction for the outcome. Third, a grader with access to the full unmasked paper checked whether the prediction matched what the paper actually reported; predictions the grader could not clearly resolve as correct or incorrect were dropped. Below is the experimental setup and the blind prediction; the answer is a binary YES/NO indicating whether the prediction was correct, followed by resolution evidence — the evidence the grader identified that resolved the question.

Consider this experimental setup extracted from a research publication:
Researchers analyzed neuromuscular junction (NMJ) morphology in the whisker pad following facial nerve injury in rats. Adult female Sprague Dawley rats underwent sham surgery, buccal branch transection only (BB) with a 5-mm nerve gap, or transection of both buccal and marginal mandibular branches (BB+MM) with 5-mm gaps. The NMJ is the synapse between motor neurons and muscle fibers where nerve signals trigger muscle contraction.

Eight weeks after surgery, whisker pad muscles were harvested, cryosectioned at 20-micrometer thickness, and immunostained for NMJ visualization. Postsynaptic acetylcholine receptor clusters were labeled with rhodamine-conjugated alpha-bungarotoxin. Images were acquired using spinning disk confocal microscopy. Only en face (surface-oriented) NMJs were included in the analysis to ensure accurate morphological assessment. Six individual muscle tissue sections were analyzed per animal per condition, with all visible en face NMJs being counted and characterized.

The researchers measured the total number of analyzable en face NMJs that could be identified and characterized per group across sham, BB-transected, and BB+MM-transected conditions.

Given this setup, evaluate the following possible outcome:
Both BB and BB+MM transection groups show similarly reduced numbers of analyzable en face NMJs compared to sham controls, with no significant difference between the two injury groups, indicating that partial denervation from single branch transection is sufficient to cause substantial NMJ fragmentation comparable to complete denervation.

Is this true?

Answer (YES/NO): NO